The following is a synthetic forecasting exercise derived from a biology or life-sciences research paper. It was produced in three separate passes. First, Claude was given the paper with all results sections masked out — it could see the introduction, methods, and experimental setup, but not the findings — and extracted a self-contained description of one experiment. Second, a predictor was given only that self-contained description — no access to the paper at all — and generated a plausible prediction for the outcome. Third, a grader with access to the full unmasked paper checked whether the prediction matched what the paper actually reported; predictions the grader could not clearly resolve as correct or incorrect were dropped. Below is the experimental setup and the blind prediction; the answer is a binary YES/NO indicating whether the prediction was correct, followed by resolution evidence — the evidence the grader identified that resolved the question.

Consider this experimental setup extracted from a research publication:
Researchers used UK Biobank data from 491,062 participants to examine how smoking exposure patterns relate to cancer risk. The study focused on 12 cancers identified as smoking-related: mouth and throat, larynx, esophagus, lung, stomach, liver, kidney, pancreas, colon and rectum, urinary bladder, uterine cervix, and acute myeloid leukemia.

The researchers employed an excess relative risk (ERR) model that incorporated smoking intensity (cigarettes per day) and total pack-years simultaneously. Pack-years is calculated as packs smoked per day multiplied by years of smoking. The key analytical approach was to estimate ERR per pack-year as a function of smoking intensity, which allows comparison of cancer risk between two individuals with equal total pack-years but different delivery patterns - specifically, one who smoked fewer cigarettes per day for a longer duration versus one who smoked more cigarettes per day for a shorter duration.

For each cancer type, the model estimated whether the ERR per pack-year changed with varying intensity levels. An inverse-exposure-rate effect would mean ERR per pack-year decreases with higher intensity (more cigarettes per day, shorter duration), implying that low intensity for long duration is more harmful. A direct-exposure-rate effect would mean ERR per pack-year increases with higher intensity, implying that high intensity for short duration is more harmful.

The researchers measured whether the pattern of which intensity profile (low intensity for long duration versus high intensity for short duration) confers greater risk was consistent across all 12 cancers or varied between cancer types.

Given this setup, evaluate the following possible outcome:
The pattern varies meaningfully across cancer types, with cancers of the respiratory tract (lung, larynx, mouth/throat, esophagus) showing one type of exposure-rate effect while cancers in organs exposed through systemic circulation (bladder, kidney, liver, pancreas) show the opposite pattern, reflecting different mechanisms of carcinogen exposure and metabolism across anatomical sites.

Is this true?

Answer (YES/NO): NO